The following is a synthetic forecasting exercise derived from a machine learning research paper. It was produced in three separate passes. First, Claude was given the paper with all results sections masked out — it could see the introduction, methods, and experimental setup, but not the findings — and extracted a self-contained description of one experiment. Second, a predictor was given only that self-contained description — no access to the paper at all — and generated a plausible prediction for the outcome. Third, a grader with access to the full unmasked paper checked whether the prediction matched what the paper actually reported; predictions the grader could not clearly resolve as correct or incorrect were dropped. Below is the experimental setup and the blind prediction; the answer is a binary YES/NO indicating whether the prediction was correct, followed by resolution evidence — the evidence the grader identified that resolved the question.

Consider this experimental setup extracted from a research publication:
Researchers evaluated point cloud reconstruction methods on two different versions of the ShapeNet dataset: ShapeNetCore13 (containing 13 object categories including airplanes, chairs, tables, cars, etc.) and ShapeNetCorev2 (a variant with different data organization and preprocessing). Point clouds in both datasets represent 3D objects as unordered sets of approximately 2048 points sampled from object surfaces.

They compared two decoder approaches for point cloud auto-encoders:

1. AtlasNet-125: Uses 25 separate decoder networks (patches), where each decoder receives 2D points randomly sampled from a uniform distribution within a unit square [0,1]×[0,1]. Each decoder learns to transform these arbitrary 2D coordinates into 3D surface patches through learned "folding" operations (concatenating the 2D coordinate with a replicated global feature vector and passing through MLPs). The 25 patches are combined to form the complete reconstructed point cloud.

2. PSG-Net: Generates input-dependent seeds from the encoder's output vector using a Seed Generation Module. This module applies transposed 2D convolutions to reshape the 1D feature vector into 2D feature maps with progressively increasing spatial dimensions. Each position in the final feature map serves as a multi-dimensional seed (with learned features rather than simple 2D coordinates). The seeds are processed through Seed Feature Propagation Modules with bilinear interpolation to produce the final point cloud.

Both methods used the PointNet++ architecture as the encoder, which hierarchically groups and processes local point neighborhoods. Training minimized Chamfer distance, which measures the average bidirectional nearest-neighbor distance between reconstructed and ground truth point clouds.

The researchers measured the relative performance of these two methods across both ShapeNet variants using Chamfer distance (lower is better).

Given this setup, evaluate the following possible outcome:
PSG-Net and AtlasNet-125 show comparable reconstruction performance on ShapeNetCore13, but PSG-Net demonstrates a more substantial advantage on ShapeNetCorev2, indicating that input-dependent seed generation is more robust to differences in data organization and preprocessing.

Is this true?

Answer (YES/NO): NO